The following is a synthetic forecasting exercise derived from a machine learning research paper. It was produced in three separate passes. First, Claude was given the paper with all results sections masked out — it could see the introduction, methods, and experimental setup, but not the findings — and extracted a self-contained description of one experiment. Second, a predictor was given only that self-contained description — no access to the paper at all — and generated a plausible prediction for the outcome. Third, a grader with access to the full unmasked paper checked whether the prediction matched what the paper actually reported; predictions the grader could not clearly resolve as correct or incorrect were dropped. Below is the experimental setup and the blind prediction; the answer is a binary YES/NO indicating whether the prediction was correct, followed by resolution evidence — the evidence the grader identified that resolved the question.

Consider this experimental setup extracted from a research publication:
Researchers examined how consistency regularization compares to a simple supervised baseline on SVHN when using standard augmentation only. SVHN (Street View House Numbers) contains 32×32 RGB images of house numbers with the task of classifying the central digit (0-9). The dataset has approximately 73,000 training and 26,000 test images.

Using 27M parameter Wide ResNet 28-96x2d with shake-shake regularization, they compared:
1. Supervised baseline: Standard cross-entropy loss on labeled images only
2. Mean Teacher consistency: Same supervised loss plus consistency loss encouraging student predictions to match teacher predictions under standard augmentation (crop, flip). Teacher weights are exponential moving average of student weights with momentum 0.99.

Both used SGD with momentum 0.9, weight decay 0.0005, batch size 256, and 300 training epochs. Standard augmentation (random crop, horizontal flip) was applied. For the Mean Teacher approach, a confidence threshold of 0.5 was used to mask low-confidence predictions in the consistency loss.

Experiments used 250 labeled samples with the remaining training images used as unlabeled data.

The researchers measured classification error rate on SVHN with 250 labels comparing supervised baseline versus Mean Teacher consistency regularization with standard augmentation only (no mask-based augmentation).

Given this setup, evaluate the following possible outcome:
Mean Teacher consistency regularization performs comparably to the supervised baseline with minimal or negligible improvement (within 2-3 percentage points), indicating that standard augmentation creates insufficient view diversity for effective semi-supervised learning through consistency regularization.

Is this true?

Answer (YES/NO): NO